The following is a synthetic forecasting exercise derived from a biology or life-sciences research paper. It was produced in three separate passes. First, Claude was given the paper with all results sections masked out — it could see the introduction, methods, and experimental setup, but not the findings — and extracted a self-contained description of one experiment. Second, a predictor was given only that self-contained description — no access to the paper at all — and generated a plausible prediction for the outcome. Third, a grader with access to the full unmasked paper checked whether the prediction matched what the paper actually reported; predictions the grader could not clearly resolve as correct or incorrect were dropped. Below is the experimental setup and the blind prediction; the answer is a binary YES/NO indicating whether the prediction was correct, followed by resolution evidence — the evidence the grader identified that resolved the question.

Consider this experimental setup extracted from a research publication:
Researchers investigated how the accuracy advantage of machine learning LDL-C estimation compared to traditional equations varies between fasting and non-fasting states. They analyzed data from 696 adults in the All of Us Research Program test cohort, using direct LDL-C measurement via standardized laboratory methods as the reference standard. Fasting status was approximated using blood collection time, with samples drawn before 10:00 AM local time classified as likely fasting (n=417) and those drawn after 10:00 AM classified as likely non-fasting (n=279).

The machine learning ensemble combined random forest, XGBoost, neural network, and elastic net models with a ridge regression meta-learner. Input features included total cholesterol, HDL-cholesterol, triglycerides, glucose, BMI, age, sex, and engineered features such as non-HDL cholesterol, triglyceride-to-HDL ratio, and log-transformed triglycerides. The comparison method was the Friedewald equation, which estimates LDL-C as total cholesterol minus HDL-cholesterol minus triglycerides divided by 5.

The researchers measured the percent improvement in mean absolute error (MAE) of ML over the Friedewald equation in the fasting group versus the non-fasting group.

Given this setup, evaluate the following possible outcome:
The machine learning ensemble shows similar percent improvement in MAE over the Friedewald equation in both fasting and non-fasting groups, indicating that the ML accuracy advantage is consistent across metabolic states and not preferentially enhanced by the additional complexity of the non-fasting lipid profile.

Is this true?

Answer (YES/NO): NO